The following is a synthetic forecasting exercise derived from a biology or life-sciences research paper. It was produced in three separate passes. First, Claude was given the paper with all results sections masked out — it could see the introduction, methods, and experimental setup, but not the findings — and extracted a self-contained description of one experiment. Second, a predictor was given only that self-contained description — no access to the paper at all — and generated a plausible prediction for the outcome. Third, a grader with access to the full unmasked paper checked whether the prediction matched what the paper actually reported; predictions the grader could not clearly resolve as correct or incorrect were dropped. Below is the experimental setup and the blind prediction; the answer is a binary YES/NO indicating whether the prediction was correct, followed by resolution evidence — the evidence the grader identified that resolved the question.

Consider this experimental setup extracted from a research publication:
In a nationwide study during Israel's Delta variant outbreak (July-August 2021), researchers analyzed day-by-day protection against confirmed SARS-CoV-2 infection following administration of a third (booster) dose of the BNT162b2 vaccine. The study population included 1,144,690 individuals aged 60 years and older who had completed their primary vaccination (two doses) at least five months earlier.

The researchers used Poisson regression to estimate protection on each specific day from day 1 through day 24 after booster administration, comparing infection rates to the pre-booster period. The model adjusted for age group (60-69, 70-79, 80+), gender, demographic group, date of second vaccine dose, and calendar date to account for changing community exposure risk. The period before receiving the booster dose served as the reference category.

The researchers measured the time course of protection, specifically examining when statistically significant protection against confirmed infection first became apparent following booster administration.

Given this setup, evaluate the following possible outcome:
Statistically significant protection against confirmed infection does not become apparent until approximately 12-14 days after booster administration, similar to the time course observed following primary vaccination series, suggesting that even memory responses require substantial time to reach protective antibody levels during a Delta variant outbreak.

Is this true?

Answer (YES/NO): NO